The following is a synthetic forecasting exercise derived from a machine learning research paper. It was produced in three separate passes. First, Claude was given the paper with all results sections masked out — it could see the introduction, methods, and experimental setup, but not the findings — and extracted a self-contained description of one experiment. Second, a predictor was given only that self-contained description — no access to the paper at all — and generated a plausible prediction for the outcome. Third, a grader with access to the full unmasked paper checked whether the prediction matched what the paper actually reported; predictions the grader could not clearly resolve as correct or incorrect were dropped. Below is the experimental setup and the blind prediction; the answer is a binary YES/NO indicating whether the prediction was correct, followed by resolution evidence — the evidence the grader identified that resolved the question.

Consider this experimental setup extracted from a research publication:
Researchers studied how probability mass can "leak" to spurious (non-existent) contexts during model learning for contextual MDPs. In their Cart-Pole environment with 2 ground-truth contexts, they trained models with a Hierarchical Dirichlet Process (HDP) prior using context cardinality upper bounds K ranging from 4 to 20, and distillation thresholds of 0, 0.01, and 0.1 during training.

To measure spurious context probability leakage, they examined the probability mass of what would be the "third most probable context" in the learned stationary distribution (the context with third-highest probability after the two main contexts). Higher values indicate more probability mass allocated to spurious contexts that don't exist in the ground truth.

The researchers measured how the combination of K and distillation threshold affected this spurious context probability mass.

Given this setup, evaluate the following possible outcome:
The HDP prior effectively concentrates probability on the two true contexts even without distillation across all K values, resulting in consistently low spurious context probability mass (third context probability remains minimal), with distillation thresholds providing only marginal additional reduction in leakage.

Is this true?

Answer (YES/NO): NO